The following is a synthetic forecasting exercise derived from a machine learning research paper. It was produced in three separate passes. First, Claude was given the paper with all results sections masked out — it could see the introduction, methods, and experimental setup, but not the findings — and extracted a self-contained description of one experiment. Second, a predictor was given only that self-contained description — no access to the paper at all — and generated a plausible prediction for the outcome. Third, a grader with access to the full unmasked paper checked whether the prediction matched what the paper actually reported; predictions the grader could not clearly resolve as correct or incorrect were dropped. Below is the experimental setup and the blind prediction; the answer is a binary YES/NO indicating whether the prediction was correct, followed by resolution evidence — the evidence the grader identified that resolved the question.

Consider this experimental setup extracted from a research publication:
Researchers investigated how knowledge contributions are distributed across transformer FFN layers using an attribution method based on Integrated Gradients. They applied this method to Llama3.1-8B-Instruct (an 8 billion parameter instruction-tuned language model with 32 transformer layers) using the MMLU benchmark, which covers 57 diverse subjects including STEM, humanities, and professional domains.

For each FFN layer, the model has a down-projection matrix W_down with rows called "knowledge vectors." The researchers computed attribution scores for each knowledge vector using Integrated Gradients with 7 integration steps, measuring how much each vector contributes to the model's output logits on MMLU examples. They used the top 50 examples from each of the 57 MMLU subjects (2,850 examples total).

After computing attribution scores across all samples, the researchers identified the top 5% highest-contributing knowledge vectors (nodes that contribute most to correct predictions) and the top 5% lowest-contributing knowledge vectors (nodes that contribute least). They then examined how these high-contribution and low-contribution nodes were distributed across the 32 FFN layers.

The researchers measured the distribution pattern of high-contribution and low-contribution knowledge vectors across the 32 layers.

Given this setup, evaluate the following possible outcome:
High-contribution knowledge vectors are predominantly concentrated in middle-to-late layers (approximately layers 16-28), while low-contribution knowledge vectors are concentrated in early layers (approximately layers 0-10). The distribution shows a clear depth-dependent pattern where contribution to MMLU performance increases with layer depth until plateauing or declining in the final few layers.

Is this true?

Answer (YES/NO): NO